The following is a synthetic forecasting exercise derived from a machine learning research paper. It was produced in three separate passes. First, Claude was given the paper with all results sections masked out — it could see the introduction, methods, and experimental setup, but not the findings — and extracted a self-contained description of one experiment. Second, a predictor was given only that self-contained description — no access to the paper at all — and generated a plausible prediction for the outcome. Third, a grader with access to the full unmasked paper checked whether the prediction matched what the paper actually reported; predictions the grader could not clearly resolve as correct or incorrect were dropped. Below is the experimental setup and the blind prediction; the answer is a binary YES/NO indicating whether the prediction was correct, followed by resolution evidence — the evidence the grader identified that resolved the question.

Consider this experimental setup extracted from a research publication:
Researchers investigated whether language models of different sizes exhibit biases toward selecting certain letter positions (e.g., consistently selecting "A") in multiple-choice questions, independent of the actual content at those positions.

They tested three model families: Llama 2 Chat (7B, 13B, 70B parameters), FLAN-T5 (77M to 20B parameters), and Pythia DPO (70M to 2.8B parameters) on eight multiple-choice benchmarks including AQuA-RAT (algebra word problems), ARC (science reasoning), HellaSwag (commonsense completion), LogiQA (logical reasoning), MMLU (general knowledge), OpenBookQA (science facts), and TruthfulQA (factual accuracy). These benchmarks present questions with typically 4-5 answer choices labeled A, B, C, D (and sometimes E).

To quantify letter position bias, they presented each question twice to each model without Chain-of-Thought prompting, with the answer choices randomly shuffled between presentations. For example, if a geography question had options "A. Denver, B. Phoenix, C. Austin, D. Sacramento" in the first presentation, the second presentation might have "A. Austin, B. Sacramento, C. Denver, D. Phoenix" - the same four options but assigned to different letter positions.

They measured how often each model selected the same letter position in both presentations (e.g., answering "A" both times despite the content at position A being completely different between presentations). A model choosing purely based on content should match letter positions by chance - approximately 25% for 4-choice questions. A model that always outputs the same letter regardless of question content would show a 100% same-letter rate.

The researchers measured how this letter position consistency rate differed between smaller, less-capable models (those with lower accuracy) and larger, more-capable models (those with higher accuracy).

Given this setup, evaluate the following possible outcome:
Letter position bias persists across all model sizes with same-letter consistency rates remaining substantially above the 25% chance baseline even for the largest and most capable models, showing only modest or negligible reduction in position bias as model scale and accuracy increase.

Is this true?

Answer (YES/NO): NO